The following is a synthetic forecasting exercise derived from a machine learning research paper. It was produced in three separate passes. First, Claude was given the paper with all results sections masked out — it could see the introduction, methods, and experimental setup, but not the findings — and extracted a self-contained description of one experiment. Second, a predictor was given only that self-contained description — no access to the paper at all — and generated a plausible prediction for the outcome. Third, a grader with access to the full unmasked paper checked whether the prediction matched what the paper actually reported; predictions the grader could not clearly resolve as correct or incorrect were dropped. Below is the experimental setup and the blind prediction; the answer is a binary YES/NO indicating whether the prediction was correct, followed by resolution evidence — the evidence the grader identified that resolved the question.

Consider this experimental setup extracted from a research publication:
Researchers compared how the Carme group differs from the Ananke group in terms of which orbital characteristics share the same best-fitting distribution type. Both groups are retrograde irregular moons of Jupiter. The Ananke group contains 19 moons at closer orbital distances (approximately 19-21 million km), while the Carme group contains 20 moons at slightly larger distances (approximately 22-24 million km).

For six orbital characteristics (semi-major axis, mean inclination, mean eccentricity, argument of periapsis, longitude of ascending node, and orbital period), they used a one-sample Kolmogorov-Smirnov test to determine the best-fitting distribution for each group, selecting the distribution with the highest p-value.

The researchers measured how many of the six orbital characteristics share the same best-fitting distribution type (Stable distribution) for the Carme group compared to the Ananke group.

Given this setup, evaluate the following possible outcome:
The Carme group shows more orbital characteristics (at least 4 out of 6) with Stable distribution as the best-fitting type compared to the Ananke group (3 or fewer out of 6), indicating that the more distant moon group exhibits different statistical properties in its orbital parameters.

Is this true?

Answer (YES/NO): YES